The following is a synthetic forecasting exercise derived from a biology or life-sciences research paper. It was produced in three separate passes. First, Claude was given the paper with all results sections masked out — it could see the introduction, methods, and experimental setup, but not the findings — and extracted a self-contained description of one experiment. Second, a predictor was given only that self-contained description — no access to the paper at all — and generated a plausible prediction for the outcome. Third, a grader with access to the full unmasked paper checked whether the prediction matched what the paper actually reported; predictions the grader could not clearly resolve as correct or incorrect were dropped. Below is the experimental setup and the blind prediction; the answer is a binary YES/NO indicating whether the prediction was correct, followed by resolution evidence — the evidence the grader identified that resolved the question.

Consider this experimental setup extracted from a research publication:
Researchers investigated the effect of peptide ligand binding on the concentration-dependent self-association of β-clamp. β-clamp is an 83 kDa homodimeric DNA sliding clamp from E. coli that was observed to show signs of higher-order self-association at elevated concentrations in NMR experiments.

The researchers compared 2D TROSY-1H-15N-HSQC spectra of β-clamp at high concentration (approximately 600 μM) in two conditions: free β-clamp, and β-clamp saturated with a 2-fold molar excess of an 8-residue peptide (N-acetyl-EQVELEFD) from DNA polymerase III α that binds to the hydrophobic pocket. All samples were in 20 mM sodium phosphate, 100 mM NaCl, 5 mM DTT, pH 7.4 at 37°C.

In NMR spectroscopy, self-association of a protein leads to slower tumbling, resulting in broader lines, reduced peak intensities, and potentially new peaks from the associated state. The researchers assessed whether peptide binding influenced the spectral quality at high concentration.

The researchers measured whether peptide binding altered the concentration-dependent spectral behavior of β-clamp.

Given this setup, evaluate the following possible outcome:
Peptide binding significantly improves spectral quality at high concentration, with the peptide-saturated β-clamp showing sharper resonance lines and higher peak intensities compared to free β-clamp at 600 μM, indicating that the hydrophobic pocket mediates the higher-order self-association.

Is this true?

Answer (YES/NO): YES